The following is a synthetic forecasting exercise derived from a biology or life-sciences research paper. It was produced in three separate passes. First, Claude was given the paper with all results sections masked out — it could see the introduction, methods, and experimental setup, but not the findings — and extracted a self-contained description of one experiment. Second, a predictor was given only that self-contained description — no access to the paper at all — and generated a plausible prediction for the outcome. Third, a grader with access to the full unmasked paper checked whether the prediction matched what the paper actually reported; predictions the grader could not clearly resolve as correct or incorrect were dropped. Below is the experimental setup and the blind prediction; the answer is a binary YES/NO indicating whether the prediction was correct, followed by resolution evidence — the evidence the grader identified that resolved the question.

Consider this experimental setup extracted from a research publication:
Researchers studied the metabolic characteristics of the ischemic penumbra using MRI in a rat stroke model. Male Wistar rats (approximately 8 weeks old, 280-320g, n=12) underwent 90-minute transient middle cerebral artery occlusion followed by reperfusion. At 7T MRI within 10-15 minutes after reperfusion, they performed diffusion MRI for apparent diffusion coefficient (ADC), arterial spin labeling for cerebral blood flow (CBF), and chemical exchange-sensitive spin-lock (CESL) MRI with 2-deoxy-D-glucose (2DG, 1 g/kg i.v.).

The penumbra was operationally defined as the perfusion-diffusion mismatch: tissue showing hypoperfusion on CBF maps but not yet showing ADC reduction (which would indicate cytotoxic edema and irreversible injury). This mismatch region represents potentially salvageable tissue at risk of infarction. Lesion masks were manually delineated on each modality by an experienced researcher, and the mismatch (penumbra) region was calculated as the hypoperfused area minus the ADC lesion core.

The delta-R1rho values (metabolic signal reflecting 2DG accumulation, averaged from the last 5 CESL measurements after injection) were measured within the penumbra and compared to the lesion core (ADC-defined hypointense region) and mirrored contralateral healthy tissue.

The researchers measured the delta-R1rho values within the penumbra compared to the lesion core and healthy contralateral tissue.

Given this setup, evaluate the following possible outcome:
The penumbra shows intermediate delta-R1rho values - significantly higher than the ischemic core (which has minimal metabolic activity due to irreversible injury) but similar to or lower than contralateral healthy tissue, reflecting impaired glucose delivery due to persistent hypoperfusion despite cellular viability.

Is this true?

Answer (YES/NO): NO